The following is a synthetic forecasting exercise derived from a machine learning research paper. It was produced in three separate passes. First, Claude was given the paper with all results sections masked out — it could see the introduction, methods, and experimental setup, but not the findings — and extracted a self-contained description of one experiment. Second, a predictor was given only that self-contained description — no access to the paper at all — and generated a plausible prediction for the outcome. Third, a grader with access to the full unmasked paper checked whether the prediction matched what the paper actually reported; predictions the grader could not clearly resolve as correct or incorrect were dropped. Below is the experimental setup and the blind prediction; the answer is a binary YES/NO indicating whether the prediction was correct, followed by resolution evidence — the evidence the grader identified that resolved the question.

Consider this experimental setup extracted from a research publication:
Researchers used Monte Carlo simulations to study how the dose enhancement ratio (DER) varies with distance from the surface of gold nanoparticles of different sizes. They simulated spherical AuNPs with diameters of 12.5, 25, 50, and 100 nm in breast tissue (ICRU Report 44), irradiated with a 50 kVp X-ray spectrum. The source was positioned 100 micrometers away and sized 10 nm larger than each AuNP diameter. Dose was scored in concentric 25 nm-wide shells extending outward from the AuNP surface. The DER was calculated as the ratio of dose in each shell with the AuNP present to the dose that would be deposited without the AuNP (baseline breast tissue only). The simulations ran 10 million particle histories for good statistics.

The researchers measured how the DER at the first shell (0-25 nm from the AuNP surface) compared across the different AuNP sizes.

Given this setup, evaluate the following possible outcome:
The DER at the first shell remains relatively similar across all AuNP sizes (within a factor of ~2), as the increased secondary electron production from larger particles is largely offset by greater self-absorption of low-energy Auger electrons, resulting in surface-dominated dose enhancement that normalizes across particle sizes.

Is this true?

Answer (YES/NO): NO